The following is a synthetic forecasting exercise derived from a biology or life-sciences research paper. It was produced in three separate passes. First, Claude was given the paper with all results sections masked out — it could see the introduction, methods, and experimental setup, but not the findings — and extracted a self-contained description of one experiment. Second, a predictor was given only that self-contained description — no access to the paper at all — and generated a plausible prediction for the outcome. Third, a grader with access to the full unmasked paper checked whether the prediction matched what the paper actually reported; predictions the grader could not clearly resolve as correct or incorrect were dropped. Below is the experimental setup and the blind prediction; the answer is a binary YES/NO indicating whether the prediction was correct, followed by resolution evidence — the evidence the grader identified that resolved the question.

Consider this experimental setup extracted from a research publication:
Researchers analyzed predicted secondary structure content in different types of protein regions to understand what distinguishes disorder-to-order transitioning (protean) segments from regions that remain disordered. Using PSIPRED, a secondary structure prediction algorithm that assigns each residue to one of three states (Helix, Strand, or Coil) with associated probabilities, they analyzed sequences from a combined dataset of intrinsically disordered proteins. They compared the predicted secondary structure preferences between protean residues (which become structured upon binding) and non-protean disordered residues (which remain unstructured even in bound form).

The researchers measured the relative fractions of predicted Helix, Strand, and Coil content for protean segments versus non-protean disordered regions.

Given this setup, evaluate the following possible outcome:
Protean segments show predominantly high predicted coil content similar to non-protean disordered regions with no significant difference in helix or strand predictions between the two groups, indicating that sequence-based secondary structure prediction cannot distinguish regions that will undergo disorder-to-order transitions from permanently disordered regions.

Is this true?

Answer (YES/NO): NO